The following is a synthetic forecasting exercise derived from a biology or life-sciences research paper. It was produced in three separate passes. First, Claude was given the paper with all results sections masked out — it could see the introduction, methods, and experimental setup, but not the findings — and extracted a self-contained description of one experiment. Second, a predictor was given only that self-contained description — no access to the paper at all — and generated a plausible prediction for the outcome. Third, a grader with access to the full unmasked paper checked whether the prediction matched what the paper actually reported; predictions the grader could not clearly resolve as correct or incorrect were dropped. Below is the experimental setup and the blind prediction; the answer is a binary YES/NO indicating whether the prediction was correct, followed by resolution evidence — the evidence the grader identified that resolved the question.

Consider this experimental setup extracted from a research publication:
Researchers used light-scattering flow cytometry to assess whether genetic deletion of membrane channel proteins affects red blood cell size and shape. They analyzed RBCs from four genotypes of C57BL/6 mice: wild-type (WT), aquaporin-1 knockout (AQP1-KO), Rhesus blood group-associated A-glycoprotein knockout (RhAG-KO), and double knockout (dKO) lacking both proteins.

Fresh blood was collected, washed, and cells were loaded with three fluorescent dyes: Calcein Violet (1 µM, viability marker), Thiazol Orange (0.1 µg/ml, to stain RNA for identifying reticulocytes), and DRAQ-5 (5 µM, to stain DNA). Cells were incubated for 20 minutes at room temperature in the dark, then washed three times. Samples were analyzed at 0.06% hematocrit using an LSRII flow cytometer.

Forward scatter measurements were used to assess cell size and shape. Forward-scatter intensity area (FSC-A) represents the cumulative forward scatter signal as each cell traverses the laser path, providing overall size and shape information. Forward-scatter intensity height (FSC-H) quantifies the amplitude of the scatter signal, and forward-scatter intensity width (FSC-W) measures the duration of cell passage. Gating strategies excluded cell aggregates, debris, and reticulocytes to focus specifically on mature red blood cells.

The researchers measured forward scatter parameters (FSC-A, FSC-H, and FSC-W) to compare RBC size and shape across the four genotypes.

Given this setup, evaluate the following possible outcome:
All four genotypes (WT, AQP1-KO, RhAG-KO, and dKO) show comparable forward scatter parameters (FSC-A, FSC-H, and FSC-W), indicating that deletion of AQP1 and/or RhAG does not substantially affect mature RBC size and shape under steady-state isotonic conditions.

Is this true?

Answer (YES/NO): YES